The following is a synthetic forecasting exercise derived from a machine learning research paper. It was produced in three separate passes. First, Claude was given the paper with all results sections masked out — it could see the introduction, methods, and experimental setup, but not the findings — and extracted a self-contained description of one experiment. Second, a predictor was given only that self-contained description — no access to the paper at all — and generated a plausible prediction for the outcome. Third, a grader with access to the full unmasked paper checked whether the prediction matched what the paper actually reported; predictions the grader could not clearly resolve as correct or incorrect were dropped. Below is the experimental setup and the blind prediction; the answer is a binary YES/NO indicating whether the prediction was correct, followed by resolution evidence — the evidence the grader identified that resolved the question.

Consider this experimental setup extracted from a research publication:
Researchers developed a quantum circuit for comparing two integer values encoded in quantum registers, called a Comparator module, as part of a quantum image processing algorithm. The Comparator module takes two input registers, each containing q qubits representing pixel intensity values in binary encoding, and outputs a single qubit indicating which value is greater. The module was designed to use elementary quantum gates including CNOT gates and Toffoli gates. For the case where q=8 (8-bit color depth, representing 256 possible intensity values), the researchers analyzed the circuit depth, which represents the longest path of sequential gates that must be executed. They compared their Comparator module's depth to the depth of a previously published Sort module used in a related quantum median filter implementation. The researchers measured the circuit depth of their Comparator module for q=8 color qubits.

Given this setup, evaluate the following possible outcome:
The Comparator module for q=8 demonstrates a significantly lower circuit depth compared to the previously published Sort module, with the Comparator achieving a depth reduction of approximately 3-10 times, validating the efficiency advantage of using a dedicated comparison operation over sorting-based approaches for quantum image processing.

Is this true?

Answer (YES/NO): NO